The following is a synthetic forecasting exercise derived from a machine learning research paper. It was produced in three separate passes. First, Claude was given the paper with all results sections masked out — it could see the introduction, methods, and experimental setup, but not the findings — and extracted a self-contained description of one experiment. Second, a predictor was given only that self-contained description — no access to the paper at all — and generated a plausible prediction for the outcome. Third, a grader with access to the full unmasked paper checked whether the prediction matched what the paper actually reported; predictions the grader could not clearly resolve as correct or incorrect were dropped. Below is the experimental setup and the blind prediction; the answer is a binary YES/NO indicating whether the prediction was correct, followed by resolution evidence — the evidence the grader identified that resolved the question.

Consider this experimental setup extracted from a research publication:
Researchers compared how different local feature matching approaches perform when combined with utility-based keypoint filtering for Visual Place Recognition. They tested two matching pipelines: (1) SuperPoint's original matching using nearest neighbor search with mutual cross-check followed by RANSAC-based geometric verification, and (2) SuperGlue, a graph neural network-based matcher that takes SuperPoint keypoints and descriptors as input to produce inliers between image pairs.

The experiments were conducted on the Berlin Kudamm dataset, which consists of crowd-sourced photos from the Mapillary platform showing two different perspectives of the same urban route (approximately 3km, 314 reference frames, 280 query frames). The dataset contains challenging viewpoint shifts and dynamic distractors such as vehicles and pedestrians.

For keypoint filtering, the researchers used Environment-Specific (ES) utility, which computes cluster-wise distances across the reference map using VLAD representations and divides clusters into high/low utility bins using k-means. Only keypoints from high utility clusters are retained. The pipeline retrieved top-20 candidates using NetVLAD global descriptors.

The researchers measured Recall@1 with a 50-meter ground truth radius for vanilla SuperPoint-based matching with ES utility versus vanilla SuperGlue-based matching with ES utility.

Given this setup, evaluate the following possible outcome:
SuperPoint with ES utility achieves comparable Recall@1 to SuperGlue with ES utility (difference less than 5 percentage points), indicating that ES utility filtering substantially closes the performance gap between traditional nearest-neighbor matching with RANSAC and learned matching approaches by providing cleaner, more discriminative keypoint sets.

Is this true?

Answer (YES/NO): NO